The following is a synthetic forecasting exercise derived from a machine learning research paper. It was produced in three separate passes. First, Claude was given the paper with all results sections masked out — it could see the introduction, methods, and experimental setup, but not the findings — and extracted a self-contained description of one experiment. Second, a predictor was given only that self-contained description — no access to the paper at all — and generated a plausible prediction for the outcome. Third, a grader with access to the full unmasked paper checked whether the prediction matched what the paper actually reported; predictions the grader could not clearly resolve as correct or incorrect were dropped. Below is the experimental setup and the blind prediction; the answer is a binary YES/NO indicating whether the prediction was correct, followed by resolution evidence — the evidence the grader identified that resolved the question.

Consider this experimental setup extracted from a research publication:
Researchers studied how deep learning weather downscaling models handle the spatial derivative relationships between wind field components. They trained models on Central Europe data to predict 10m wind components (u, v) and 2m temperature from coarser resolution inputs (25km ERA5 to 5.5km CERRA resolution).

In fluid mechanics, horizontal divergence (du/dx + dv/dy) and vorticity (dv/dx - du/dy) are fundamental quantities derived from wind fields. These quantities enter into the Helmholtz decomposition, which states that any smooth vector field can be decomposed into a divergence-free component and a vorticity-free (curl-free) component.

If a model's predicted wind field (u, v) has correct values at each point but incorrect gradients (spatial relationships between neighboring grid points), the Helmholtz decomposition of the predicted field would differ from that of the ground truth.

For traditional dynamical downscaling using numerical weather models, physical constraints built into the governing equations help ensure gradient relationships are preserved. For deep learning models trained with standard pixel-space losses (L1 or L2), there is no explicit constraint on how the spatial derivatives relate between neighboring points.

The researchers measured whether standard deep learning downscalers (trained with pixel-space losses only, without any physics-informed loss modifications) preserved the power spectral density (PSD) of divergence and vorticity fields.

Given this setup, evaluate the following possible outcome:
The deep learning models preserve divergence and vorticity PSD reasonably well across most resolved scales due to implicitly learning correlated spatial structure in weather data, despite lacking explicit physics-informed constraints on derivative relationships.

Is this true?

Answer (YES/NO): NO